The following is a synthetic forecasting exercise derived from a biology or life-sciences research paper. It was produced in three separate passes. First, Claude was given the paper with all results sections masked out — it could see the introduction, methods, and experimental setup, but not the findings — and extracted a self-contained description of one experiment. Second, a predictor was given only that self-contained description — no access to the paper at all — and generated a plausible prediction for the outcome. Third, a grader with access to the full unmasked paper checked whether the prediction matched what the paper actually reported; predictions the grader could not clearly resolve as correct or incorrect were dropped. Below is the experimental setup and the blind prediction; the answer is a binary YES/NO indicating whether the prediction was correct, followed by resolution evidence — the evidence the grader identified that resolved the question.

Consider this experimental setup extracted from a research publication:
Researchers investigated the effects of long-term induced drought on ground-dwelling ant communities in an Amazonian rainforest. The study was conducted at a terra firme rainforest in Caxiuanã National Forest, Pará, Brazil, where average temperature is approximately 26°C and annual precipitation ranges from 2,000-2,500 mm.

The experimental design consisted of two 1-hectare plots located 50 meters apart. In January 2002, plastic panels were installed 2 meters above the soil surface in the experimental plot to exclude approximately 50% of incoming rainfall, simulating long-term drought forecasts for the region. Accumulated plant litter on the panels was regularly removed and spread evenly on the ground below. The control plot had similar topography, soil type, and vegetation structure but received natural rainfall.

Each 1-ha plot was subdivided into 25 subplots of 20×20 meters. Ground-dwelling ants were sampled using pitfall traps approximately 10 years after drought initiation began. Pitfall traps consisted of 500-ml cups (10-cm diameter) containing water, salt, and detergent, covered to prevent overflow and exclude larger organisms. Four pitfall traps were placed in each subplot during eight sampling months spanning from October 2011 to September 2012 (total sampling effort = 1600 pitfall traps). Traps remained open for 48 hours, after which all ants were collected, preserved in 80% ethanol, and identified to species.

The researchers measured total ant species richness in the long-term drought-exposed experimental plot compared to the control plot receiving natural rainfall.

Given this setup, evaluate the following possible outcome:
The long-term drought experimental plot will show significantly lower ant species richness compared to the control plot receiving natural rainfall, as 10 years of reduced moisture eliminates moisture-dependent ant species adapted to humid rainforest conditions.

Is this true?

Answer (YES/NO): YES